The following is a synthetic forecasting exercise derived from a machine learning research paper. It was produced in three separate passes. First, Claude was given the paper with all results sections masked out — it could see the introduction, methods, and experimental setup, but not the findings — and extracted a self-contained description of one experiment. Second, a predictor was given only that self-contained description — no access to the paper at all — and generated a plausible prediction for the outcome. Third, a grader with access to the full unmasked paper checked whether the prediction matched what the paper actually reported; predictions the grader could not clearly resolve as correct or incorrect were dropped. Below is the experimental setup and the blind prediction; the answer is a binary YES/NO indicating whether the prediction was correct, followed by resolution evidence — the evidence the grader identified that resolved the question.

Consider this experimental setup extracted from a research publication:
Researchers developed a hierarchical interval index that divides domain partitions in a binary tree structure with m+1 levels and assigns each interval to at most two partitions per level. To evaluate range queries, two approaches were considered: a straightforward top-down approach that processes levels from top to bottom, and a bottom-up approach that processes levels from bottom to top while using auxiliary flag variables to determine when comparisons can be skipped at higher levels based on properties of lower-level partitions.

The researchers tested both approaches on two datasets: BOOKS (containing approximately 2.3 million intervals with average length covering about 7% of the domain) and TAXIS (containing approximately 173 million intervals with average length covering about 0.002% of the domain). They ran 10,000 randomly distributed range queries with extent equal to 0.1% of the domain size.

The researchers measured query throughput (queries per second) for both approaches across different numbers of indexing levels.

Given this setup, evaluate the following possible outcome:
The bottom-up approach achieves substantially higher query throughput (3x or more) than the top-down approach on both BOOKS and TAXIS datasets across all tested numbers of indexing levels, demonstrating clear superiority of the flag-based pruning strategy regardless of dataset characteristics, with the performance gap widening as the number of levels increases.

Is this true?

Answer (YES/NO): NO